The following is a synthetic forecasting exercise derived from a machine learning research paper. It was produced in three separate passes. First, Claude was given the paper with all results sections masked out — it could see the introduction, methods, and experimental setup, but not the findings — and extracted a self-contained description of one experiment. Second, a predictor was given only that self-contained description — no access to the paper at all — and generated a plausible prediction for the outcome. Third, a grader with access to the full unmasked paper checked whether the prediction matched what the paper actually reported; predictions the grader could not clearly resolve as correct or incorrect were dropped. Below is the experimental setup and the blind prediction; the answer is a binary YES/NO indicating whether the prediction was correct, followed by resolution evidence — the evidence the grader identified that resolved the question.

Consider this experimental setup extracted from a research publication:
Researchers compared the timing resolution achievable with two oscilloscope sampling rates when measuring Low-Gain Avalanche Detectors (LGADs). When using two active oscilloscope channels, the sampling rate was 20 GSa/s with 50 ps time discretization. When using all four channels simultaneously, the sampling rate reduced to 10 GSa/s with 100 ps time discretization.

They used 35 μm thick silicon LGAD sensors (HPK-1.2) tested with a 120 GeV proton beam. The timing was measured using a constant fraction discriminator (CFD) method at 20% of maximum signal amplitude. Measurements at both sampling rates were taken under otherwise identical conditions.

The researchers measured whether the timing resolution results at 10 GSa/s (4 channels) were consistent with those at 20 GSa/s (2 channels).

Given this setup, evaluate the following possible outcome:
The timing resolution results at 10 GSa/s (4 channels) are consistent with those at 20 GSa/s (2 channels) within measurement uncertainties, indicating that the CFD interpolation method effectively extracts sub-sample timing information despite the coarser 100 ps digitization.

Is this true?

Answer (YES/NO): YES